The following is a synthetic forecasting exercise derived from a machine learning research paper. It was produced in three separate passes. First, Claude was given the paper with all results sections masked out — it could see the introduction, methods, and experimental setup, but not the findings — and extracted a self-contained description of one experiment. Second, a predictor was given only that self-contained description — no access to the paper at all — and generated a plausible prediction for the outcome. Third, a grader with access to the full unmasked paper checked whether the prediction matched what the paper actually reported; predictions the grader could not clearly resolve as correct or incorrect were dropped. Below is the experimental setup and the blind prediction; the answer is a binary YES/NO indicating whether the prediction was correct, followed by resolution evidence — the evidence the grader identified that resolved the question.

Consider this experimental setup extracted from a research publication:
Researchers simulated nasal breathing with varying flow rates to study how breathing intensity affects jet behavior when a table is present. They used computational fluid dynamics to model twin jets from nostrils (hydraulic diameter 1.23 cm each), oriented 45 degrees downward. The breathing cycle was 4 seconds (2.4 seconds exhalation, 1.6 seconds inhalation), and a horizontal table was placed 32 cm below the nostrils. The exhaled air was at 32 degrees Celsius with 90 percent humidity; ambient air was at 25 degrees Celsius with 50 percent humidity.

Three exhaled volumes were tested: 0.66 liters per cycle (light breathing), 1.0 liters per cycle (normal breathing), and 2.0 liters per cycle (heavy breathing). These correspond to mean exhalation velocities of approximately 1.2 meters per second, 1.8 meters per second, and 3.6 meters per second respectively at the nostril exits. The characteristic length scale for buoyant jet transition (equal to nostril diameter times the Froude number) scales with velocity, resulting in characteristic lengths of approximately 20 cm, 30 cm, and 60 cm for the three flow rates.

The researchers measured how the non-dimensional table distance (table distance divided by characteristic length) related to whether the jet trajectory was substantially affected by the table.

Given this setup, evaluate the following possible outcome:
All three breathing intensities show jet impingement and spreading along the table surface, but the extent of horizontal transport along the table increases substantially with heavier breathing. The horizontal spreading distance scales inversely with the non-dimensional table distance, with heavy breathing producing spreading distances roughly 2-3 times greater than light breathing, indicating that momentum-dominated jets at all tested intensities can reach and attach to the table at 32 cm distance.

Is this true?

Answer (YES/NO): NO